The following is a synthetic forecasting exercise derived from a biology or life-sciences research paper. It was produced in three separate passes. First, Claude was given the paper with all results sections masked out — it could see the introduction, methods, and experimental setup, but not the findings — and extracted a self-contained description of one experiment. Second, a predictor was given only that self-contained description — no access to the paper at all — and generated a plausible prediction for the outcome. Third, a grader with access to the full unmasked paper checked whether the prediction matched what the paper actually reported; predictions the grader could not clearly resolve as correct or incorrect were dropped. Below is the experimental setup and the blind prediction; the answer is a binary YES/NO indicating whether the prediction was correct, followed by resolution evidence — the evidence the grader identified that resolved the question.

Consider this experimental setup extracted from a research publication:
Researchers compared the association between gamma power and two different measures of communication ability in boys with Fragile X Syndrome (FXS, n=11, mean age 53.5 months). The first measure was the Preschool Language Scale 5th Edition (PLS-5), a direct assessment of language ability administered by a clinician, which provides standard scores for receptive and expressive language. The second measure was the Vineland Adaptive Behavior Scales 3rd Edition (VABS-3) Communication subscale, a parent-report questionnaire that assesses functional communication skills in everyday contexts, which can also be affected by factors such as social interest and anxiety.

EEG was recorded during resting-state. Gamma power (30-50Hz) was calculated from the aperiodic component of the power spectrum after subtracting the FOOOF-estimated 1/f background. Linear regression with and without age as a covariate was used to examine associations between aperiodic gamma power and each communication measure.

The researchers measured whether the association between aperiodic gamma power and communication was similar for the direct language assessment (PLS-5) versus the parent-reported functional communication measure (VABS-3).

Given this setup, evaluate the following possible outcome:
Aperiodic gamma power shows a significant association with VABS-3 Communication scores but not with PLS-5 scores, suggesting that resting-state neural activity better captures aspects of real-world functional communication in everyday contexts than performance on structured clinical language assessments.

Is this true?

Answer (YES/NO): NO